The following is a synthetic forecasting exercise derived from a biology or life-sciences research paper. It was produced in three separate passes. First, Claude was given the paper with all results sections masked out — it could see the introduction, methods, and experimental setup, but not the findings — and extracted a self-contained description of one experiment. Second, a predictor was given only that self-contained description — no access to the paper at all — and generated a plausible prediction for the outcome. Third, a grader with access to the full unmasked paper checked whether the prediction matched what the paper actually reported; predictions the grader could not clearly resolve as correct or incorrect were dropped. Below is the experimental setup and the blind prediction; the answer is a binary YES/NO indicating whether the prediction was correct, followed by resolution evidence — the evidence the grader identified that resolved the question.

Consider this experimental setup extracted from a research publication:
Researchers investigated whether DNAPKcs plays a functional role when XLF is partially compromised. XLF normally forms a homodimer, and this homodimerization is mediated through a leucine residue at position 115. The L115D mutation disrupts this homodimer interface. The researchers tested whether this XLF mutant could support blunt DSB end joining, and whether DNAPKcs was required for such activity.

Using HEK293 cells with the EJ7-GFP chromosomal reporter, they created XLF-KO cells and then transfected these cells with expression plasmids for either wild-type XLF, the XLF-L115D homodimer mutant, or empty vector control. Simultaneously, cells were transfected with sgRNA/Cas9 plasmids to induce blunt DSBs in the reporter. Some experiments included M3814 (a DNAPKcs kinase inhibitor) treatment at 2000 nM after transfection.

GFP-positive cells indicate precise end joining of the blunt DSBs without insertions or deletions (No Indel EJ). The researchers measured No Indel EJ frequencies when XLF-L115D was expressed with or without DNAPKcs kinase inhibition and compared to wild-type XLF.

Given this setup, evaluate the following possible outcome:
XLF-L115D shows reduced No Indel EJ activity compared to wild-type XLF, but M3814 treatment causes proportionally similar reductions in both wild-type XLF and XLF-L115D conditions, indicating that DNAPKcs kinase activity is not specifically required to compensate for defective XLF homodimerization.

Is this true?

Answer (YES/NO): NO